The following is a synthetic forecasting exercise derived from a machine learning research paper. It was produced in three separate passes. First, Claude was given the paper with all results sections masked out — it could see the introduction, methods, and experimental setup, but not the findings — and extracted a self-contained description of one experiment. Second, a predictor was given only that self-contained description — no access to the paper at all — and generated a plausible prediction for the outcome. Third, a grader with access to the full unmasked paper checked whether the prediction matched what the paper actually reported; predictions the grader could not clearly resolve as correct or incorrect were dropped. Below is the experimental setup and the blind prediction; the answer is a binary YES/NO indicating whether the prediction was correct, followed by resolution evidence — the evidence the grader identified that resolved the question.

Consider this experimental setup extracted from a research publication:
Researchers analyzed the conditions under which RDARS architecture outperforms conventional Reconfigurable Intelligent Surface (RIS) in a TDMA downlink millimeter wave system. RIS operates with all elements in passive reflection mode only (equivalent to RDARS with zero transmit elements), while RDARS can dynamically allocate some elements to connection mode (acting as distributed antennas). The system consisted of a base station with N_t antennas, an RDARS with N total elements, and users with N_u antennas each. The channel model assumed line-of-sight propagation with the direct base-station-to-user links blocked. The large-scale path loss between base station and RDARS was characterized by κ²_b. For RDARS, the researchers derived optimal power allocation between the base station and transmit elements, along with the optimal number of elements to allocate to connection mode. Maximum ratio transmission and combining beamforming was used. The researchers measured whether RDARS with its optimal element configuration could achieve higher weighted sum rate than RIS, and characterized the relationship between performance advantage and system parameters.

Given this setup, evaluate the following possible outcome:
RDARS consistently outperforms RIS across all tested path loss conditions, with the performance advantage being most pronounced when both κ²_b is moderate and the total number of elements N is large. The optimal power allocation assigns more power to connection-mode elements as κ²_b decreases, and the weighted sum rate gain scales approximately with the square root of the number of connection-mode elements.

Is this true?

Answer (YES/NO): NO